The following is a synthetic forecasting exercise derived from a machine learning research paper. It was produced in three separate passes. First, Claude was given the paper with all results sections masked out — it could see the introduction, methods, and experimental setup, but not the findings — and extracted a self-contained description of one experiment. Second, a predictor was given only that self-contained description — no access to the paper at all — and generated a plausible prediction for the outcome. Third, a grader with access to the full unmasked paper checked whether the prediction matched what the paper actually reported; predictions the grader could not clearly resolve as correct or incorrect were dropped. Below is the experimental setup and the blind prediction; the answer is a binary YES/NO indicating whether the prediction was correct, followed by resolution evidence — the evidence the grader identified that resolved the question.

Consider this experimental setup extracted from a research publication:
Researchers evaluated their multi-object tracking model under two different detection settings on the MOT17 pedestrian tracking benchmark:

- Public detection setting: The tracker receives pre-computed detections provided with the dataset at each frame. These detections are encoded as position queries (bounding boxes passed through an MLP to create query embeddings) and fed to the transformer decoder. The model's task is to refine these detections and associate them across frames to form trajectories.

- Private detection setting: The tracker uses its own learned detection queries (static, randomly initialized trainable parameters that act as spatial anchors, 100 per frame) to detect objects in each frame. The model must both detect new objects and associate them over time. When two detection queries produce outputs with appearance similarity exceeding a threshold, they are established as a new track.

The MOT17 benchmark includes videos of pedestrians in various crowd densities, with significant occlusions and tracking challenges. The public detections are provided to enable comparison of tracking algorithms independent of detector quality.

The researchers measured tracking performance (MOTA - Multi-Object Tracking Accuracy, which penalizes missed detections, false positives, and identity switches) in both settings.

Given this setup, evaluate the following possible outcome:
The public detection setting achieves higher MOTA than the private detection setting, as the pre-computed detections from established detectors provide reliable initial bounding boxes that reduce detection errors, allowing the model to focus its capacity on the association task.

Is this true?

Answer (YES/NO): NO